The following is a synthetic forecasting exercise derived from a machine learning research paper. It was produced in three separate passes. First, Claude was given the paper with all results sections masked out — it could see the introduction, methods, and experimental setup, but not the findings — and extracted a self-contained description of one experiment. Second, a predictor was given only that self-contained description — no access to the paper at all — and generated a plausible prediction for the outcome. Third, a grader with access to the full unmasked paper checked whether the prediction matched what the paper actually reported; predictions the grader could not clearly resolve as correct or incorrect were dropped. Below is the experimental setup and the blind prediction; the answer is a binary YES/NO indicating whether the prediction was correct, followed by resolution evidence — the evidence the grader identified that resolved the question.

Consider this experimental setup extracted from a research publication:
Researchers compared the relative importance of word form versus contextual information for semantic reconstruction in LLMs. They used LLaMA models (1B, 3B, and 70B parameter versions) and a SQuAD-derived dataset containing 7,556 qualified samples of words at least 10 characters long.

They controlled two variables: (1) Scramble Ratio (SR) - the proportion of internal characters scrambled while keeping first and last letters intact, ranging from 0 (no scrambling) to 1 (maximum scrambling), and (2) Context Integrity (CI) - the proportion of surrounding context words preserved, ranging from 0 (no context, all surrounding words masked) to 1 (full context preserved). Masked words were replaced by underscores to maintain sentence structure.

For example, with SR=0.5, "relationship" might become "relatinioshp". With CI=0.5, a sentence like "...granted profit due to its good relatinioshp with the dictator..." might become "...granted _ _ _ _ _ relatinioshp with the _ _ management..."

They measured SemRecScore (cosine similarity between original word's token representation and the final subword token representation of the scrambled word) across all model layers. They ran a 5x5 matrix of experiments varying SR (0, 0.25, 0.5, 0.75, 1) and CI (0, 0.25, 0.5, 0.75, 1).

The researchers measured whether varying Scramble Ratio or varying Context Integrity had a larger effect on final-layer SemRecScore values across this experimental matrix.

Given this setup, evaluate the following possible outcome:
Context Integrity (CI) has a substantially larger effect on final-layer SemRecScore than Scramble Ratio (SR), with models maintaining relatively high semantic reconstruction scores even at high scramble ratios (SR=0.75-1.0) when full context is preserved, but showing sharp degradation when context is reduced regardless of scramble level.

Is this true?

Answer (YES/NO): NO